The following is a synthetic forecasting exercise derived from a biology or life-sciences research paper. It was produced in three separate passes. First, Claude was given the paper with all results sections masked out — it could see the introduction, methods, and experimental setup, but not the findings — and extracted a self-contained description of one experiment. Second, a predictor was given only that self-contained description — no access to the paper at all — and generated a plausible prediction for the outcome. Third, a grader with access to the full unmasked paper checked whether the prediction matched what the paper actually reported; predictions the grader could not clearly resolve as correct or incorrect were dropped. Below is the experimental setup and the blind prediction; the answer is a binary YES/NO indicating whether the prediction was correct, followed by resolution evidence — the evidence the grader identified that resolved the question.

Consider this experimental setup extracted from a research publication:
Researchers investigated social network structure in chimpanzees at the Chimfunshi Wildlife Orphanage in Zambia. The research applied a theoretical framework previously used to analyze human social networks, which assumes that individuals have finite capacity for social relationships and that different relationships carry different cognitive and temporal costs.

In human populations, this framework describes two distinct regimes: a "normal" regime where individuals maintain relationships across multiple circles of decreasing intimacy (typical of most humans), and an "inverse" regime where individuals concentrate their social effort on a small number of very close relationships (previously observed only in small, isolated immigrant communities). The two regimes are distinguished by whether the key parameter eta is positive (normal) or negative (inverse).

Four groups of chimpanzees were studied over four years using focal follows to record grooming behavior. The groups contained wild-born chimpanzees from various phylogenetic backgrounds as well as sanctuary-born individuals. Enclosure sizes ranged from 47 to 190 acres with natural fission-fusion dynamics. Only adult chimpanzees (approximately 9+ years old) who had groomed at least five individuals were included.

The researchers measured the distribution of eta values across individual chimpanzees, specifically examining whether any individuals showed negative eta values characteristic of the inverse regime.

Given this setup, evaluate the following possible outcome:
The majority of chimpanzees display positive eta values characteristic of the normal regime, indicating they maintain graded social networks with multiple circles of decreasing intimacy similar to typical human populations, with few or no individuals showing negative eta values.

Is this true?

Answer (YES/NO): YES